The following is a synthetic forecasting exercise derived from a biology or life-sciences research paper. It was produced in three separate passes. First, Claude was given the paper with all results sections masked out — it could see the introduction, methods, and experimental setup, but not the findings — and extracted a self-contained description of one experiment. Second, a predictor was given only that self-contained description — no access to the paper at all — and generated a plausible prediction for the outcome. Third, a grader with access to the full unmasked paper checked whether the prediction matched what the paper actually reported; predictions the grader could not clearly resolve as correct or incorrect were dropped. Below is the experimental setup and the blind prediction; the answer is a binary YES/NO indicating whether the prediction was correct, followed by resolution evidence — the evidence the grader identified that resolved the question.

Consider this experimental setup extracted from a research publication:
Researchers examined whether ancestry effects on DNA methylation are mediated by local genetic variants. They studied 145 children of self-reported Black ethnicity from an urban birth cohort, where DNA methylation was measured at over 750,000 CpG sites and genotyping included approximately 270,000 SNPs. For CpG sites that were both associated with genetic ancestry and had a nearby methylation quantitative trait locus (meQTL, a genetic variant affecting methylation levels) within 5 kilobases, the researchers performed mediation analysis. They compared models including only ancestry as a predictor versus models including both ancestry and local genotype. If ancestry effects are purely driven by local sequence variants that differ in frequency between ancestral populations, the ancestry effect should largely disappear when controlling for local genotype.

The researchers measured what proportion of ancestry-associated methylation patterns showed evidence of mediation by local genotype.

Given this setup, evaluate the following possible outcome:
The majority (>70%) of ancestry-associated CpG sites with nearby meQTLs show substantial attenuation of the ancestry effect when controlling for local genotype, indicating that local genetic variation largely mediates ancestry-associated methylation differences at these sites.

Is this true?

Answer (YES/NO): NO